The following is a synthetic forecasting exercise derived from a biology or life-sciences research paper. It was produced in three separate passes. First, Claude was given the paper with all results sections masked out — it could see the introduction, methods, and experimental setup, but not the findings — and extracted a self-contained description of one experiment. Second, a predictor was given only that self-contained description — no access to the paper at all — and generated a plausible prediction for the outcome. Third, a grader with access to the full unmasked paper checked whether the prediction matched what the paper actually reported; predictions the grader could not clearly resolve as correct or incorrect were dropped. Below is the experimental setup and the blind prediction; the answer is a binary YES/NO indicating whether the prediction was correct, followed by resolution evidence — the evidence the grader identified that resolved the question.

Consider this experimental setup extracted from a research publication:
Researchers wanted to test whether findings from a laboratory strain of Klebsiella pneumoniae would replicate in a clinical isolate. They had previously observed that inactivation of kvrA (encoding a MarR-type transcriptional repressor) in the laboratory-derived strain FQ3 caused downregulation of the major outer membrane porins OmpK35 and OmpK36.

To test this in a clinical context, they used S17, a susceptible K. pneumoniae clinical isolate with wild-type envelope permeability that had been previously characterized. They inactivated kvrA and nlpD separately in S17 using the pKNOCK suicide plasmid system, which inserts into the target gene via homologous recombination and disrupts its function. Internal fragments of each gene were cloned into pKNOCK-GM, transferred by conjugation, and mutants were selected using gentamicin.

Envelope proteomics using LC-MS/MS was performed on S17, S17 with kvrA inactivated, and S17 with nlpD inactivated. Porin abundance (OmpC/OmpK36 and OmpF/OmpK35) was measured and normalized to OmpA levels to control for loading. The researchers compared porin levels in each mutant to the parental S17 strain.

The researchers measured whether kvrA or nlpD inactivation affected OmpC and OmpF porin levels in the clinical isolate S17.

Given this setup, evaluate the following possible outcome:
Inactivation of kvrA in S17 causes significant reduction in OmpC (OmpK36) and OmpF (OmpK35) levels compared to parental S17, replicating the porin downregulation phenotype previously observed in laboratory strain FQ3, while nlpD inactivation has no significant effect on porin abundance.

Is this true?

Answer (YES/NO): YES